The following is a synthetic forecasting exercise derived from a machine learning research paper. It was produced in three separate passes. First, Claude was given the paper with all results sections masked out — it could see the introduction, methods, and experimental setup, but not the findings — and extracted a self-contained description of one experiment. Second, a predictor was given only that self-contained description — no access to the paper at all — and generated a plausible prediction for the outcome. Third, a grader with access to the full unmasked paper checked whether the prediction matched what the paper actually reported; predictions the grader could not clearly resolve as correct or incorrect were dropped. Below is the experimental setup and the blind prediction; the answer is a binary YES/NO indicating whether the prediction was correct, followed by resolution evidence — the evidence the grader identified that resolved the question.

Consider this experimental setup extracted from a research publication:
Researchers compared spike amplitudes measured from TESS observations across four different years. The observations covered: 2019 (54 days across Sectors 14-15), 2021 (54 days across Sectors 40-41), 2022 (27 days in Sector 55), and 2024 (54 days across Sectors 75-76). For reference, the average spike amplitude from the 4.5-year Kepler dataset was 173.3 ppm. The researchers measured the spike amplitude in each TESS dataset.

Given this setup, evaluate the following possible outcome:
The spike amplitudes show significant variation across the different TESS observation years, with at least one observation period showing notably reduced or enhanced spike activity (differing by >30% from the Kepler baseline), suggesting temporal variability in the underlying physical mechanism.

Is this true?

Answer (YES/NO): YES